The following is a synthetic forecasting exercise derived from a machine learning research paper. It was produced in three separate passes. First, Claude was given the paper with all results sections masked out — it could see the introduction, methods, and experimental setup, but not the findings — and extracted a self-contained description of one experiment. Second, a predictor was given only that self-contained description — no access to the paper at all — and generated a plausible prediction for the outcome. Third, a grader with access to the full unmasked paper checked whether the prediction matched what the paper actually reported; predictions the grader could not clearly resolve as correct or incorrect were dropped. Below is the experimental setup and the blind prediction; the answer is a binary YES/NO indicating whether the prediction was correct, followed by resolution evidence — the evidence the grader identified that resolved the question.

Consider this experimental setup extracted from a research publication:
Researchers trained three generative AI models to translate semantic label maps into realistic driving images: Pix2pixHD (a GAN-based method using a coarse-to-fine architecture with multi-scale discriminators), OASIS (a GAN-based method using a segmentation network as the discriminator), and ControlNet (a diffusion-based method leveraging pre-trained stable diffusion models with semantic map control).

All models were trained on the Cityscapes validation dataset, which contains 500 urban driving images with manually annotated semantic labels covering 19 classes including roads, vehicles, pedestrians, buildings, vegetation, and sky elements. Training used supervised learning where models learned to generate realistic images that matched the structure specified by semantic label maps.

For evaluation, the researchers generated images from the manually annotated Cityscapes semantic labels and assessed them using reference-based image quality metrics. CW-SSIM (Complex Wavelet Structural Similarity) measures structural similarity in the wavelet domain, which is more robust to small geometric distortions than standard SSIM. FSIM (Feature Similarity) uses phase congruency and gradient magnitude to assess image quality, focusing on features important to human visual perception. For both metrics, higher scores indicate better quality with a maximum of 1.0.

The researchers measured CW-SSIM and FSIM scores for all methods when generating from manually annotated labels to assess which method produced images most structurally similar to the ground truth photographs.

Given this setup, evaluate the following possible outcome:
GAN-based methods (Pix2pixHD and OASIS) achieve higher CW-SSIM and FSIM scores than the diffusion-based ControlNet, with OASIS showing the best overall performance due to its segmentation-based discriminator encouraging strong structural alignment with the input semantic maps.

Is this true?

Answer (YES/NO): NO